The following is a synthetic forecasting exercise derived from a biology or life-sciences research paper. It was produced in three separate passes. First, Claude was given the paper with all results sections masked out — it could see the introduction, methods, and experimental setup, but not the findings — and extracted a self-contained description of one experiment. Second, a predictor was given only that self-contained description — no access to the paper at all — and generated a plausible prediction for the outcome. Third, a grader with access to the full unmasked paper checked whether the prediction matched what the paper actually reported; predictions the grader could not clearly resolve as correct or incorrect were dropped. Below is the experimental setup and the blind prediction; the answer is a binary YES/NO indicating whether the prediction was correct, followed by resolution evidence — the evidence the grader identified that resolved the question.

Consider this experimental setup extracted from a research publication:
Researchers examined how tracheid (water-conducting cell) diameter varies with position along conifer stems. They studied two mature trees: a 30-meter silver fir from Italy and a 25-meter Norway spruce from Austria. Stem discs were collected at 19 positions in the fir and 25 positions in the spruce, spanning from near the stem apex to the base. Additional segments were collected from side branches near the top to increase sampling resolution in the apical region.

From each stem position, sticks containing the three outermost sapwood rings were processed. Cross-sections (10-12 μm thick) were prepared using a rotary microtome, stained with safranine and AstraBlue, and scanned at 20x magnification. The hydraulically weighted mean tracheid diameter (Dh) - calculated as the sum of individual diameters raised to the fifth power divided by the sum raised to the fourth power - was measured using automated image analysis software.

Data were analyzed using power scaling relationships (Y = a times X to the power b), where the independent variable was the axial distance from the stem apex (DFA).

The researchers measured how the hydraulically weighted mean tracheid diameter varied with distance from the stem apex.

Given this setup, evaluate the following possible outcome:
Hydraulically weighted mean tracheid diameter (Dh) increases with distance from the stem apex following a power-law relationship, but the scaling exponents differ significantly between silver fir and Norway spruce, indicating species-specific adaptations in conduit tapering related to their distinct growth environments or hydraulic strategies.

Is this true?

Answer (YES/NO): NO